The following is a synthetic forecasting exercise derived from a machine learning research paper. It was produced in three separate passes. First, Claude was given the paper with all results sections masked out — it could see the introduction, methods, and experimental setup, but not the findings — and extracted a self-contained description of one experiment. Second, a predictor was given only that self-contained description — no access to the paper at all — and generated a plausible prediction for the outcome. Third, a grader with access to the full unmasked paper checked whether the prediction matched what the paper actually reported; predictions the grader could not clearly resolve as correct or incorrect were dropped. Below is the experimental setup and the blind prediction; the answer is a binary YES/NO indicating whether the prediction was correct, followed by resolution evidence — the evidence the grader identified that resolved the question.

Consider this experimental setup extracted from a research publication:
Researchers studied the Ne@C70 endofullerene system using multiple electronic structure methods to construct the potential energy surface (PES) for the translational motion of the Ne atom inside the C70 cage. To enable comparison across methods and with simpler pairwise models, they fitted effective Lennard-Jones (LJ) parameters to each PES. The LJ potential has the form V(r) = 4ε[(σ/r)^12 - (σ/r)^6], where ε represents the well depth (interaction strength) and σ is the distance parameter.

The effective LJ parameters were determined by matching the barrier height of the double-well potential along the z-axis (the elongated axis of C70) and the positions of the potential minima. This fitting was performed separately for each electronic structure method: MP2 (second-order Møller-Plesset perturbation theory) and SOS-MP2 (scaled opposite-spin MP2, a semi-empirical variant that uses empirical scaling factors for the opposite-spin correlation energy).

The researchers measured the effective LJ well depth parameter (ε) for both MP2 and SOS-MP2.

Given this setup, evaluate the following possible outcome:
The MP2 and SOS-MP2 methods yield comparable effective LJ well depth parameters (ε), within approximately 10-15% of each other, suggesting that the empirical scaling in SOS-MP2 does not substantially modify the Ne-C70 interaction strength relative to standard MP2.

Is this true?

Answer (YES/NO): NO